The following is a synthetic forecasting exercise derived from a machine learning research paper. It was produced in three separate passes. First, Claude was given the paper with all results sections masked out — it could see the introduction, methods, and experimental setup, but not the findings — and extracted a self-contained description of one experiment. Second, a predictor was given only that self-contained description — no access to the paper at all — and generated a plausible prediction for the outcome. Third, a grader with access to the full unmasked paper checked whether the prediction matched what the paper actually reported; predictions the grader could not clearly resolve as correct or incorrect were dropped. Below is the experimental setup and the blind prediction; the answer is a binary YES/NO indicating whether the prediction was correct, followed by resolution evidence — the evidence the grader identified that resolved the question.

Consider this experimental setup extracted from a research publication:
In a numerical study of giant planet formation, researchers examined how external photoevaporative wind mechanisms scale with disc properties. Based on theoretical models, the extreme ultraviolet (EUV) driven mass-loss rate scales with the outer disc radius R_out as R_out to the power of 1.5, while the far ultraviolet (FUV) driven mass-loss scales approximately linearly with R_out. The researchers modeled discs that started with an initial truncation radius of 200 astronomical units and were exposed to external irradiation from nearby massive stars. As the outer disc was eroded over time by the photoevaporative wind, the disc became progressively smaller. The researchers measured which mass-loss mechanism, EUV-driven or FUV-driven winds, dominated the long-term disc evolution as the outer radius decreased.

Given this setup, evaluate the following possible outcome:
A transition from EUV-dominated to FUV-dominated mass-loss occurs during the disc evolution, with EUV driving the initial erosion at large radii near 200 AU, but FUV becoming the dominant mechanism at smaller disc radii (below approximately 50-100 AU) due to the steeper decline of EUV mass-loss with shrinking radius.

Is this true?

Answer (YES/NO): NO